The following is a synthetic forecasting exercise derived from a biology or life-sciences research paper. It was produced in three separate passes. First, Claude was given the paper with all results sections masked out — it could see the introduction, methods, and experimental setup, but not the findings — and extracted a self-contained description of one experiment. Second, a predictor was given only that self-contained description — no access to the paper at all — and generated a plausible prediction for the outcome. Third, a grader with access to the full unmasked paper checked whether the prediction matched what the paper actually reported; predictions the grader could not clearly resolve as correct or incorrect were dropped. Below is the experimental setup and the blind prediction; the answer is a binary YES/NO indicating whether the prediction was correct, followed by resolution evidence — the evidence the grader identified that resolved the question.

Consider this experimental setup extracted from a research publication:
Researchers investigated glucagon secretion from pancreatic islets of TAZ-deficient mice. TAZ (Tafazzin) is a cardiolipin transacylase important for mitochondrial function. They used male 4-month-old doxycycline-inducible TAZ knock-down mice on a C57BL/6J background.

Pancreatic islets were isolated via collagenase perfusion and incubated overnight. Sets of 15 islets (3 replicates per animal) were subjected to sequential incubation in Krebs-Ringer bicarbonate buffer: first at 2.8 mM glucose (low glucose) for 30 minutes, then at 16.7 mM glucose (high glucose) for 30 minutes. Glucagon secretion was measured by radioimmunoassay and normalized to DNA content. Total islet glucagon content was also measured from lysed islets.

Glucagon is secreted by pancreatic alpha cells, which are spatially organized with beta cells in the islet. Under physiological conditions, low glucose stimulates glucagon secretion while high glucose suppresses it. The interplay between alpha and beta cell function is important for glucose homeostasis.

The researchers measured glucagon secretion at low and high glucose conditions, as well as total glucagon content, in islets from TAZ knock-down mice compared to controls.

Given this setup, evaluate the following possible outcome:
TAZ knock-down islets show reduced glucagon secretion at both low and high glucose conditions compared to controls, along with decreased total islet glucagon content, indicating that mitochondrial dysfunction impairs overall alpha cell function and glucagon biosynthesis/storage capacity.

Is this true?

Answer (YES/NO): NO